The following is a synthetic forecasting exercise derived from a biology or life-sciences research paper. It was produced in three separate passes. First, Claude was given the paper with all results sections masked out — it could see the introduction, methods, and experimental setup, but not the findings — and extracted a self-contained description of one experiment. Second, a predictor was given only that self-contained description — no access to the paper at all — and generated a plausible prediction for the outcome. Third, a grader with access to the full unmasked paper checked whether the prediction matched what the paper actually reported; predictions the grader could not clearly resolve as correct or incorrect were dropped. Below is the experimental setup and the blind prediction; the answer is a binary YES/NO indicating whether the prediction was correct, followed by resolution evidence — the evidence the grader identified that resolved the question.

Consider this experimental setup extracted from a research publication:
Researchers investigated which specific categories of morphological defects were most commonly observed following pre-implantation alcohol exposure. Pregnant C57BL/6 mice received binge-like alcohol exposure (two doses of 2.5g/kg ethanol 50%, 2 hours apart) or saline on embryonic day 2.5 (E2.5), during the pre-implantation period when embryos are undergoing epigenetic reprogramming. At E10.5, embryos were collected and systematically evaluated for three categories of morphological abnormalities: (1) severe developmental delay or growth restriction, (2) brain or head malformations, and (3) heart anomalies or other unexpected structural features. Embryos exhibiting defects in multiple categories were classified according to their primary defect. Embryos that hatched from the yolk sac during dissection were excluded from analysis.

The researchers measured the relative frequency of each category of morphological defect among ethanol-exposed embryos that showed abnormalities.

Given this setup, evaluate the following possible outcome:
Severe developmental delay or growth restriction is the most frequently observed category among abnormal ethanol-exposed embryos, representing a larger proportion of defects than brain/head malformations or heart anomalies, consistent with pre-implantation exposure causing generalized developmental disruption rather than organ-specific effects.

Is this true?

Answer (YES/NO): NO